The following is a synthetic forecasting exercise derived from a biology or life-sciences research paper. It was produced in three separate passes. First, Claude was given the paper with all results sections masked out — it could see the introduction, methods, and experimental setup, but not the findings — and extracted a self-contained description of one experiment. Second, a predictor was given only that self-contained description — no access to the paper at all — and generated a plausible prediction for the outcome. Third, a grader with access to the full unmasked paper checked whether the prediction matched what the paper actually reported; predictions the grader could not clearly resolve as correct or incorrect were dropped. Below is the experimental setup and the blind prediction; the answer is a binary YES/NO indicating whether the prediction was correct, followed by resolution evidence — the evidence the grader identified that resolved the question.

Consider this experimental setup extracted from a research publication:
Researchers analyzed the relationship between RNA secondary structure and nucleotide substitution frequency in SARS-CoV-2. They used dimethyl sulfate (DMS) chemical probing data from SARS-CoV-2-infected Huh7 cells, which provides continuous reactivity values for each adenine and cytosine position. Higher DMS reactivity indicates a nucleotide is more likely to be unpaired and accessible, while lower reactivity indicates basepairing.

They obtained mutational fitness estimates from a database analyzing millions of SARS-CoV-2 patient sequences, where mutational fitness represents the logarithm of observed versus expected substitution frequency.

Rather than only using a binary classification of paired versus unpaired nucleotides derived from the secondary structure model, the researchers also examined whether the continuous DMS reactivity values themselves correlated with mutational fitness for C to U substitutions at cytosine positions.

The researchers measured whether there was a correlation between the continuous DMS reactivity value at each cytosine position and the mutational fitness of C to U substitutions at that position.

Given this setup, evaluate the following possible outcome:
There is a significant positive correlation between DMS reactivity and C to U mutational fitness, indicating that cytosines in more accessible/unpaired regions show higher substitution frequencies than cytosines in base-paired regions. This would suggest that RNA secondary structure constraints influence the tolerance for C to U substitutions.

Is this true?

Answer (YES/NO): YES